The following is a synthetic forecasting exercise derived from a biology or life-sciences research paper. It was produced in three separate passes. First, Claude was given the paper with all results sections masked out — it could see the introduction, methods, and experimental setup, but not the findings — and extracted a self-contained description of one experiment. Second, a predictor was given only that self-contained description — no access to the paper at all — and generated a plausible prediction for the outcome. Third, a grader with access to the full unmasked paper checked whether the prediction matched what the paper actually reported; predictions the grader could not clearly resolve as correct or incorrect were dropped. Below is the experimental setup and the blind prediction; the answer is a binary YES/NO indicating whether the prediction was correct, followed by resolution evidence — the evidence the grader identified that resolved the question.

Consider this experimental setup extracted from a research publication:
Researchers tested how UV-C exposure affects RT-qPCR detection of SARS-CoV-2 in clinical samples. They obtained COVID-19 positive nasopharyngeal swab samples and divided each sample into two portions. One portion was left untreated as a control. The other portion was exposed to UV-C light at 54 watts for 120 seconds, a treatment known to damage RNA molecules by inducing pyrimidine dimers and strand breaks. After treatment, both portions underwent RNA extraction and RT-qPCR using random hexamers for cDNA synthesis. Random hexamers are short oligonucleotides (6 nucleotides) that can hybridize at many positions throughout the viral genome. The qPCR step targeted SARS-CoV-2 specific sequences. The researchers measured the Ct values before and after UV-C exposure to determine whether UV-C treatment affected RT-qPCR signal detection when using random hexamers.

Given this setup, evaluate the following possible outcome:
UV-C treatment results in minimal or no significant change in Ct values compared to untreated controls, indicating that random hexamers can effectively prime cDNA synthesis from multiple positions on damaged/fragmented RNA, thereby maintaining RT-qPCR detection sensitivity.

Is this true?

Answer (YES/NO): YES